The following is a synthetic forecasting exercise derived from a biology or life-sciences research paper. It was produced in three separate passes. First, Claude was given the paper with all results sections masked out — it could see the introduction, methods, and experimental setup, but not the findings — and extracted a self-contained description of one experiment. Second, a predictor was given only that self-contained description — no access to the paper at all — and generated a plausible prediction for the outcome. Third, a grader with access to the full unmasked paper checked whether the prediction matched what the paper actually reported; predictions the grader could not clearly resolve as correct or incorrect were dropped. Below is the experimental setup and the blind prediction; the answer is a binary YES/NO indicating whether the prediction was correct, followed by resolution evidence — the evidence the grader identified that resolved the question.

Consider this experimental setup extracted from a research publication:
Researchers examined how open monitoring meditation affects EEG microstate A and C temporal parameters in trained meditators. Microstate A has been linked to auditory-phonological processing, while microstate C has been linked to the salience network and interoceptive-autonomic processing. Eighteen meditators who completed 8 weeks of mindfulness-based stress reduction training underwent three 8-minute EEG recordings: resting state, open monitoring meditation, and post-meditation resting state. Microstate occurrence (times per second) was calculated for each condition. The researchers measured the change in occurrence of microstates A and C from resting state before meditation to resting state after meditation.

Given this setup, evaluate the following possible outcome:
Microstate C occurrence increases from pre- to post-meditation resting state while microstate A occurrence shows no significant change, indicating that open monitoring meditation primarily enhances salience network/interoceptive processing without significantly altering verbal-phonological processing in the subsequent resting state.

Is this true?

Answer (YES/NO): NO